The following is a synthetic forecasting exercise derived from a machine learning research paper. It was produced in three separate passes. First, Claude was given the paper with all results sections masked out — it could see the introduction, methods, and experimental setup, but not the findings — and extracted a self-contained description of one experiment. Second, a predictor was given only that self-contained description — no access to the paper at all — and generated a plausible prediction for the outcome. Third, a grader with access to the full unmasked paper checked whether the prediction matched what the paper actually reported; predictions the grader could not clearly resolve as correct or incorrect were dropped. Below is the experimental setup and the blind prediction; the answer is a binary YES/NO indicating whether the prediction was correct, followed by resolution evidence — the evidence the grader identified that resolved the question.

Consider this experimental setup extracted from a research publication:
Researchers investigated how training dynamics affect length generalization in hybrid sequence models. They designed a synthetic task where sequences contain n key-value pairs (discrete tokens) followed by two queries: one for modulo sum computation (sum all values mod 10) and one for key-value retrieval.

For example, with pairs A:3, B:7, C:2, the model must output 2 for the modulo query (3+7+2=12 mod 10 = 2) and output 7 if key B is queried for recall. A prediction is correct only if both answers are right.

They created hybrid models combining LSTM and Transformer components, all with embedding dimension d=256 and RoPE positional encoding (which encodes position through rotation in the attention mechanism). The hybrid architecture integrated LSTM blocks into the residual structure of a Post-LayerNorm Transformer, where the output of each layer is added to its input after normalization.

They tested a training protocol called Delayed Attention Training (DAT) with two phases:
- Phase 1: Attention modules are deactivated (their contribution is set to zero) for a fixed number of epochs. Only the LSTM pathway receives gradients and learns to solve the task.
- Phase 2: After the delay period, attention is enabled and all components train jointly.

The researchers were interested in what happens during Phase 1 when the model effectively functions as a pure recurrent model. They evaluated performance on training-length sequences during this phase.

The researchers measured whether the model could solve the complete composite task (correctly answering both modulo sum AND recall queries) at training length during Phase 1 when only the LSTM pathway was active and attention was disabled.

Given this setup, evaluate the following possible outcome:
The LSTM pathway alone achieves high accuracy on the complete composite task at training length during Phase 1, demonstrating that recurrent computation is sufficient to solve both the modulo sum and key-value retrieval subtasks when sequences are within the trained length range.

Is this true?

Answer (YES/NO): NO